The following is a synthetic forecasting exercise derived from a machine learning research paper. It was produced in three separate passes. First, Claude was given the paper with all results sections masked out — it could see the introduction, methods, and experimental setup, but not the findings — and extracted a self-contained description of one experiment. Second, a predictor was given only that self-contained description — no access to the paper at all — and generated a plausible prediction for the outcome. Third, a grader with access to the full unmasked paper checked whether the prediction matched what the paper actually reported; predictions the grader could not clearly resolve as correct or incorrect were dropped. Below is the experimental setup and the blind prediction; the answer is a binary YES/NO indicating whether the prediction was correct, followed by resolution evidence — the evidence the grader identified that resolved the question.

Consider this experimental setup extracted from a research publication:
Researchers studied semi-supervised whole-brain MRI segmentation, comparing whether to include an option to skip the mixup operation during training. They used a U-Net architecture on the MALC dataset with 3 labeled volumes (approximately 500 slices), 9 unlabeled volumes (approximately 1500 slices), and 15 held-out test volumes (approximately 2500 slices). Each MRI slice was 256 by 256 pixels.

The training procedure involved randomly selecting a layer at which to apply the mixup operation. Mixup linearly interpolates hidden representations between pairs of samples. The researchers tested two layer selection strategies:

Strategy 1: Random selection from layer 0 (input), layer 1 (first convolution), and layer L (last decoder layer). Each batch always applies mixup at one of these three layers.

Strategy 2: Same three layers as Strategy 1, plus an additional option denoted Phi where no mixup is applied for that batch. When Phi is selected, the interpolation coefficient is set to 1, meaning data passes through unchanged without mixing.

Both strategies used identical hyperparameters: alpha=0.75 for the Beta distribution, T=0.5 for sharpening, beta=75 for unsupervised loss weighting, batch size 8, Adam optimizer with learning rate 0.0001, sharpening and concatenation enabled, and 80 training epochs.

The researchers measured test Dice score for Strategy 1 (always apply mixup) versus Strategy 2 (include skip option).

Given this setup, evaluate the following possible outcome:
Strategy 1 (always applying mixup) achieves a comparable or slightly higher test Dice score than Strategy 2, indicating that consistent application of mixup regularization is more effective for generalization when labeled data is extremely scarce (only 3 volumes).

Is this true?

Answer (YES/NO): YES